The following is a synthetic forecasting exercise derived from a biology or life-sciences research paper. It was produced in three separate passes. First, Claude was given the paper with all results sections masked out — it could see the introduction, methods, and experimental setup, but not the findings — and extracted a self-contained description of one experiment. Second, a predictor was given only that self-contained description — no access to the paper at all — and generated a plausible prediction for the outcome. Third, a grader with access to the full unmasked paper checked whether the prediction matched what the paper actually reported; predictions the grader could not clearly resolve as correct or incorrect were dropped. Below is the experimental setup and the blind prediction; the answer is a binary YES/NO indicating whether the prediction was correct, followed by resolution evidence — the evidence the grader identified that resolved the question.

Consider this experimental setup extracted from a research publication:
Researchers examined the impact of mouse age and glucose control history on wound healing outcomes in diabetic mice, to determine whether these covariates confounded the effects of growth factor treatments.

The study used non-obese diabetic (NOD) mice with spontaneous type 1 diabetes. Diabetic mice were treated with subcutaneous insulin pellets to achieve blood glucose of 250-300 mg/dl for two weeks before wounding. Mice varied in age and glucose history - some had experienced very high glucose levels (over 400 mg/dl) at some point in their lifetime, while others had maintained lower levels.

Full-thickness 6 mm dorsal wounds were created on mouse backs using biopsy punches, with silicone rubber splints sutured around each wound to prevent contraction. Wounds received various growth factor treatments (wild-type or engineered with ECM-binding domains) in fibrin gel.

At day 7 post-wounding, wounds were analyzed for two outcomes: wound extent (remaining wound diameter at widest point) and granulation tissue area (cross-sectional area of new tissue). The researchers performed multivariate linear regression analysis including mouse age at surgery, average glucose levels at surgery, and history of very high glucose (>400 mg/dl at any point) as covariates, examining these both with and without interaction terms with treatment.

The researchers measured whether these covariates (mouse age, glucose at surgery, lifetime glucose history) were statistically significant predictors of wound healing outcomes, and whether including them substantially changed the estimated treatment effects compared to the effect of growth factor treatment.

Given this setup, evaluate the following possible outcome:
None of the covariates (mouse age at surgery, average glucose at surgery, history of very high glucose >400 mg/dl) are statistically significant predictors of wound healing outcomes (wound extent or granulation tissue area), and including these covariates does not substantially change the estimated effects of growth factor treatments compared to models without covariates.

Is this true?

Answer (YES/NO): YES